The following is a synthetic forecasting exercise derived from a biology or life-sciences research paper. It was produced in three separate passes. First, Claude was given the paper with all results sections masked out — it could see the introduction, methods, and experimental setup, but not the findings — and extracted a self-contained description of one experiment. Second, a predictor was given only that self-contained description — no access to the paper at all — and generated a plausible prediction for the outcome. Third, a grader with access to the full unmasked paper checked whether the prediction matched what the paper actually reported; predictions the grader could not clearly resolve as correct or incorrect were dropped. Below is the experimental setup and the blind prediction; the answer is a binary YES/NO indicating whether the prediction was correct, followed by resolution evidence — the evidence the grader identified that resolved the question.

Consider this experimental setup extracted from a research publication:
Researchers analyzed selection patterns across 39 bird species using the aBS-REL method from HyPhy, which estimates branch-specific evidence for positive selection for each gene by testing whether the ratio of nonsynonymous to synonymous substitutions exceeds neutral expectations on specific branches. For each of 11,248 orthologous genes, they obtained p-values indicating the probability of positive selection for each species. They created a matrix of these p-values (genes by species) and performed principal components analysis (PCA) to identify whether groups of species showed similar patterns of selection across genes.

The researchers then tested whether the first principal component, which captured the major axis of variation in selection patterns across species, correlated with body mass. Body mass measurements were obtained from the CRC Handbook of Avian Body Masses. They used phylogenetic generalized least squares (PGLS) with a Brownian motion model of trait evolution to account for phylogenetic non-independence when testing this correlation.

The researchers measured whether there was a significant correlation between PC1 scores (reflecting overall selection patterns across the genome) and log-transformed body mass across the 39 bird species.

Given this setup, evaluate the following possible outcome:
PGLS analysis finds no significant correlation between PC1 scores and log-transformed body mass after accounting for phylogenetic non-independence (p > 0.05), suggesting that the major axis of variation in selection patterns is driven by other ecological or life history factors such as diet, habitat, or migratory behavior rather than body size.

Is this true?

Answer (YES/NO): NO